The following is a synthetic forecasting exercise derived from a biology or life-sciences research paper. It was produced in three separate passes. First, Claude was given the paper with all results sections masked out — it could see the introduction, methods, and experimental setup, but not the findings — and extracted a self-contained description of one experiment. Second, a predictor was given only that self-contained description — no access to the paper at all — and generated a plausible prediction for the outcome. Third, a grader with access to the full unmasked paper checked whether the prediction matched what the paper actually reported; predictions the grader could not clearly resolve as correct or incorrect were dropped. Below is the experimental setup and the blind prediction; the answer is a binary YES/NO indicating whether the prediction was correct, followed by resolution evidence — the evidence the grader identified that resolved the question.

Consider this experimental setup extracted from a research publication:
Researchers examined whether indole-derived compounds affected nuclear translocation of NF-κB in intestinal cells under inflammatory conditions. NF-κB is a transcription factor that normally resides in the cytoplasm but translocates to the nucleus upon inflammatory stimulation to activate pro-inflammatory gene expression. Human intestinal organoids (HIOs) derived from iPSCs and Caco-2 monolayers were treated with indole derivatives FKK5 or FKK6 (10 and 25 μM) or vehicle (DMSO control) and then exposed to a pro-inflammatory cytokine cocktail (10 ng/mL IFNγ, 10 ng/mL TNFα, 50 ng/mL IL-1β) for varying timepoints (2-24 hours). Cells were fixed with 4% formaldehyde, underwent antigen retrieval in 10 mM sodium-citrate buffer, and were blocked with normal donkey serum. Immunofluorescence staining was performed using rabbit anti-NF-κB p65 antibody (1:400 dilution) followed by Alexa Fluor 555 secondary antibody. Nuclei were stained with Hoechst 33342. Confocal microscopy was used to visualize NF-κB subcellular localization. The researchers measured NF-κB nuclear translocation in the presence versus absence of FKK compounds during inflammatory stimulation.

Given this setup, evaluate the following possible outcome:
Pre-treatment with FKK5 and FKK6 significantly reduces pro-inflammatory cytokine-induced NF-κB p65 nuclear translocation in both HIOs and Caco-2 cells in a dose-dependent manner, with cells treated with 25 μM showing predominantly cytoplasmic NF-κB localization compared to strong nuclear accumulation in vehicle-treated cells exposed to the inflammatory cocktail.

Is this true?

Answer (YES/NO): NO